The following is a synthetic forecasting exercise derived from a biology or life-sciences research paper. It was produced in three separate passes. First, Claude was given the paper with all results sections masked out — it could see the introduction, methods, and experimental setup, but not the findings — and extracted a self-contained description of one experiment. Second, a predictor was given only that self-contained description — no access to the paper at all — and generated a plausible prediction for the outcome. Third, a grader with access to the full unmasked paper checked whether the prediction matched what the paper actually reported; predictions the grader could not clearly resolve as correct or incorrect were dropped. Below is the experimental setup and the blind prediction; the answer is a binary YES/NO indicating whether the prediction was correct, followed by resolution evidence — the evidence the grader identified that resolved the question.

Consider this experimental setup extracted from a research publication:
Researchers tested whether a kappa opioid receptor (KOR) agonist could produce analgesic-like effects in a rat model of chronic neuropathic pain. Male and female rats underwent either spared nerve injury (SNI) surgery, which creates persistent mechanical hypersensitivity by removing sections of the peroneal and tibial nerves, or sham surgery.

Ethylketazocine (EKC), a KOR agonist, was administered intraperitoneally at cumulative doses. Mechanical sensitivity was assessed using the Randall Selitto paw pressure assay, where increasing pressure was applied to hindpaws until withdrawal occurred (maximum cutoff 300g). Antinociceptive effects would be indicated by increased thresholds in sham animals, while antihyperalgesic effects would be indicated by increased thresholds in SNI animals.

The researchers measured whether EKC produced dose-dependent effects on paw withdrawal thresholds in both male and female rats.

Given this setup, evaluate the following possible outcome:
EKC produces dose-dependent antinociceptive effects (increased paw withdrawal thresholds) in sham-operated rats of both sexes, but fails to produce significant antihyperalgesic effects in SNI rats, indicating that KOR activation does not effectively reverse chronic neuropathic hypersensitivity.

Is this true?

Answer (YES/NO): NO